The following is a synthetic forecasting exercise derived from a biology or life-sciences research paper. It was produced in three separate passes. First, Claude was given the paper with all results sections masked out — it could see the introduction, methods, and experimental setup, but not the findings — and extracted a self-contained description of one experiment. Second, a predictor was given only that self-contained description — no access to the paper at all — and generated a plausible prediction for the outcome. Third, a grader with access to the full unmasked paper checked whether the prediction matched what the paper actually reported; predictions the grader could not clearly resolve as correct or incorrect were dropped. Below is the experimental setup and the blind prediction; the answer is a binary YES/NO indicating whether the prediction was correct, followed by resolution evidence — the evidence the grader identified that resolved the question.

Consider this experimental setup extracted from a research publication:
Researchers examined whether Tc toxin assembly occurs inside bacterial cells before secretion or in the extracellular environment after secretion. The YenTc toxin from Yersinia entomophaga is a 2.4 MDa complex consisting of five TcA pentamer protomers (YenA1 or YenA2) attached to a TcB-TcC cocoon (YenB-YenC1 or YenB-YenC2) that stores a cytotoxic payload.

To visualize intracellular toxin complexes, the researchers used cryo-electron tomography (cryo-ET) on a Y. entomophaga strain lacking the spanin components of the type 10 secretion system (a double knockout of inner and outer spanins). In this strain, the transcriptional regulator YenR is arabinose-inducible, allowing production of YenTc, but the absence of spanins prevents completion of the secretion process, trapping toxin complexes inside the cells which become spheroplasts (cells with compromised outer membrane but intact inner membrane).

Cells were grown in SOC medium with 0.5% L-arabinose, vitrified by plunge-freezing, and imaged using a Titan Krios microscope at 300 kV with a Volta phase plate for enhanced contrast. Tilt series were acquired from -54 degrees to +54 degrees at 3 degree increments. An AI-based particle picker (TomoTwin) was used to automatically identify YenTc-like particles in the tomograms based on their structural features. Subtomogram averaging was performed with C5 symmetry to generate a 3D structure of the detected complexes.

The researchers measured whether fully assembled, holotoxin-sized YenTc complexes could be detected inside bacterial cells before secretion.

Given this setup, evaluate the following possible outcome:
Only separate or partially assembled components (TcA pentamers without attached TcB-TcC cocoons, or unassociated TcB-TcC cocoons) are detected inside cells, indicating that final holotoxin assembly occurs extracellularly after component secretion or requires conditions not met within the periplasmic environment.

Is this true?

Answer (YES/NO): NO